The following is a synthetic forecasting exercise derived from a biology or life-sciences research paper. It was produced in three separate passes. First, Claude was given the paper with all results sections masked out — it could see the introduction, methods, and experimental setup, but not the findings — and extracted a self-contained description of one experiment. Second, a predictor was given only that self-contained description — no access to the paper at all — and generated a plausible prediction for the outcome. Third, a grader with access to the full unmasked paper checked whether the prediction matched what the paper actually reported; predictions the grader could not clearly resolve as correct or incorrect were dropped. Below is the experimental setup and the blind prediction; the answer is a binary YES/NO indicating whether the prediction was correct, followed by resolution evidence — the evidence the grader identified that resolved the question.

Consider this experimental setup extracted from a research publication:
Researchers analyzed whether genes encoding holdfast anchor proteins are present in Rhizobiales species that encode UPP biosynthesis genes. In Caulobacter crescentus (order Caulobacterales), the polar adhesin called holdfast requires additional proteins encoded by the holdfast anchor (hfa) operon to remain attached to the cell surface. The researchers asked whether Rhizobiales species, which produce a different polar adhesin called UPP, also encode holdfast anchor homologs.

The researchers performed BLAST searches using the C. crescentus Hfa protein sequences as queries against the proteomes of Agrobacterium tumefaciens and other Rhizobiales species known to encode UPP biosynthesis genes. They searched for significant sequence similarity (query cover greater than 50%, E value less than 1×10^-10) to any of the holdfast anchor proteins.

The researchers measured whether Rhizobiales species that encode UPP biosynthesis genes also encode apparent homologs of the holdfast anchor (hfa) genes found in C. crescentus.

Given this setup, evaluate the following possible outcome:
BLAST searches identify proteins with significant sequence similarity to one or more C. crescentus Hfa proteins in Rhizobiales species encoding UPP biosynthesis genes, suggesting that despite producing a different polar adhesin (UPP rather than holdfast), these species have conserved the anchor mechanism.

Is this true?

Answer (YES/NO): NO